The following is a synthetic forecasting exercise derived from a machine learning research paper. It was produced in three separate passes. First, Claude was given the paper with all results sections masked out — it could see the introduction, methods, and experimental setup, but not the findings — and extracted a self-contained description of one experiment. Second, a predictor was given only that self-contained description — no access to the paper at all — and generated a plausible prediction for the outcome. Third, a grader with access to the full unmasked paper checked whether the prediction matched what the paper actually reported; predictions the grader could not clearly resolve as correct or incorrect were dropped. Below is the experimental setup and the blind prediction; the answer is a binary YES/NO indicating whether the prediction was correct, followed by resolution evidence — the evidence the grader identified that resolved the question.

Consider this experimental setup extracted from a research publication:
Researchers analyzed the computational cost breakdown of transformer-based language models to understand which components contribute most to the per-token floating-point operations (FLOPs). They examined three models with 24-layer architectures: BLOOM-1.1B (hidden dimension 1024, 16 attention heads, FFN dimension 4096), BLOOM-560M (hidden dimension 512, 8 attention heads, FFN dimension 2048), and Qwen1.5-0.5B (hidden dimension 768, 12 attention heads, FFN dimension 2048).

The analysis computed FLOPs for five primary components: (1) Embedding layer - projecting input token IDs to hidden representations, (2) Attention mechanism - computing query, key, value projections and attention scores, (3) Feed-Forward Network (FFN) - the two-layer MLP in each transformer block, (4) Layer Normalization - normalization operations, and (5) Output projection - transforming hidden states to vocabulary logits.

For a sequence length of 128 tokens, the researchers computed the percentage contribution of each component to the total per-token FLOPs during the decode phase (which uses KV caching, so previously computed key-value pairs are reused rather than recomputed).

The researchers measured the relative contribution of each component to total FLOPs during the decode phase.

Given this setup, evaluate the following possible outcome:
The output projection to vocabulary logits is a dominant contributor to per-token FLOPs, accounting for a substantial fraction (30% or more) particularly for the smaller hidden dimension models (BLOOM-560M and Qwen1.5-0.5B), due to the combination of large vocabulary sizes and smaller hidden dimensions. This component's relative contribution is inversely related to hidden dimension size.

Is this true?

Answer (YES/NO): NO